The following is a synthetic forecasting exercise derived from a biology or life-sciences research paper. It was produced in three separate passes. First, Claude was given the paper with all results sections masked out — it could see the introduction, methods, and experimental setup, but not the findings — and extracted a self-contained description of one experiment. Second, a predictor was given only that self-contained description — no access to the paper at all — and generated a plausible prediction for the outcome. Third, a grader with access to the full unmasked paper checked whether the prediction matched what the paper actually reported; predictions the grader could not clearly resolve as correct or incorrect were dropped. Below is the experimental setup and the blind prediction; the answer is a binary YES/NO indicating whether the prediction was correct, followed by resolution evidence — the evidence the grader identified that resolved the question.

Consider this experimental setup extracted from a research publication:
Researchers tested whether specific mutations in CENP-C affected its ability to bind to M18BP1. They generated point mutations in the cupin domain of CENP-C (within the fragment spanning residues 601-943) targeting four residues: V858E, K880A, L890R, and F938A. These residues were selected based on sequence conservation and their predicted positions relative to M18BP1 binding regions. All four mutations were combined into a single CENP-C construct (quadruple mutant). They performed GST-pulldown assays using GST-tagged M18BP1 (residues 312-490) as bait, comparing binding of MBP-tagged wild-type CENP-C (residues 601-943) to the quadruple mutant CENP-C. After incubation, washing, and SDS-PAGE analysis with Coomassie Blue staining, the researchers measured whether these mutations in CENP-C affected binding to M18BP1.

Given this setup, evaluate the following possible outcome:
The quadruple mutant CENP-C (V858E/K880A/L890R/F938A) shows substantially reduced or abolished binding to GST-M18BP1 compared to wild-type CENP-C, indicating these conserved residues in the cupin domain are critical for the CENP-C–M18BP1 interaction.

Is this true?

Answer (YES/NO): YES